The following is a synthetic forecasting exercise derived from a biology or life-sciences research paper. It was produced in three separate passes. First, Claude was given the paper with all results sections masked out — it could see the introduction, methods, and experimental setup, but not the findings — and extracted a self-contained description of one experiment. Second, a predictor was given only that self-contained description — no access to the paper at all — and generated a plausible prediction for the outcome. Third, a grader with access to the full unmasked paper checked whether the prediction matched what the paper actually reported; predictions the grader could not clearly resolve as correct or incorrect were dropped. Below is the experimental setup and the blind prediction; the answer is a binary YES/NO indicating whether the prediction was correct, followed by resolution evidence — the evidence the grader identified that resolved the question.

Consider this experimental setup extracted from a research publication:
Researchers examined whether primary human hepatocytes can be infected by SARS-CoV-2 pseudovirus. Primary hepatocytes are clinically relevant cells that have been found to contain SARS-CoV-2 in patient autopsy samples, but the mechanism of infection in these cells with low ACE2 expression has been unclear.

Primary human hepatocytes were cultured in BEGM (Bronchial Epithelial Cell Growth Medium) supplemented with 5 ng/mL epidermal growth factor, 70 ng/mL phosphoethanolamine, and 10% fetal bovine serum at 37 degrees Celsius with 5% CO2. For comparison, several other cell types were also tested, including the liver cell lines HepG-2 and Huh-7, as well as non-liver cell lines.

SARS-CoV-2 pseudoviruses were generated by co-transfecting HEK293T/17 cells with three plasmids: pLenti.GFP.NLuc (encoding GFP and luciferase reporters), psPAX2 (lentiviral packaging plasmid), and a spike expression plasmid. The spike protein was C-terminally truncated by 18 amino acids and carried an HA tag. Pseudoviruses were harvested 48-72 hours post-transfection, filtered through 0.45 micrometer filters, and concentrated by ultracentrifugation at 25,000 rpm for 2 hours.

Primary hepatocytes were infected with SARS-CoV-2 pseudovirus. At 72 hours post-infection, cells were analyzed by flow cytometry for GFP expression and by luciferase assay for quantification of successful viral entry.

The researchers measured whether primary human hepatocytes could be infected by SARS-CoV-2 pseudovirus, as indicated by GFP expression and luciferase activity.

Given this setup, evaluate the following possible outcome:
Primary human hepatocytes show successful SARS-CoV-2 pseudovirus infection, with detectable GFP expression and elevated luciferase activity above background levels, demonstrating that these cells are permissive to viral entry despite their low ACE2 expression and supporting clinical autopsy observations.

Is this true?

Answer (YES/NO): YES